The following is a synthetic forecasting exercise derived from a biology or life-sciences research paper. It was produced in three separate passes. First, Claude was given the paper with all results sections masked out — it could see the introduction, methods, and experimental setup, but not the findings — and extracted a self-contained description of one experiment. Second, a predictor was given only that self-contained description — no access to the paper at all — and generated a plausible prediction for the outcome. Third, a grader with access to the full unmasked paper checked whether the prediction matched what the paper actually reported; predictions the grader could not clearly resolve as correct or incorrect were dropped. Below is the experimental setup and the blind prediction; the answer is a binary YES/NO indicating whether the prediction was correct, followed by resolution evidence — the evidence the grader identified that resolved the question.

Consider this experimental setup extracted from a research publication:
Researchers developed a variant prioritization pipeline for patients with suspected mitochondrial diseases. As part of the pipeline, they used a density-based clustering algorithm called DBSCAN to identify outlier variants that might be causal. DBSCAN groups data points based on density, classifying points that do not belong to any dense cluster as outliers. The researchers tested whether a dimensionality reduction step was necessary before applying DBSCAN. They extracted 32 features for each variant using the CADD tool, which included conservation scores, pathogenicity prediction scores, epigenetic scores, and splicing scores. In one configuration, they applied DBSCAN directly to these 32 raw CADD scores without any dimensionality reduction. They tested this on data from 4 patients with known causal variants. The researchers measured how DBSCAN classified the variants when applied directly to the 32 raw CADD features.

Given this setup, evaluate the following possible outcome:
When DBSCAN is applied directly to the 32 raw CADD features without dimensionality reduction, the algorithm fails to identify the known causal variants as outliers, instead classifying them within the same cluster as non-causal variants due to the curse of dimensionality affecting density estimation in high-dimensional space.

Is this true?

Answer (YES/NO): NO